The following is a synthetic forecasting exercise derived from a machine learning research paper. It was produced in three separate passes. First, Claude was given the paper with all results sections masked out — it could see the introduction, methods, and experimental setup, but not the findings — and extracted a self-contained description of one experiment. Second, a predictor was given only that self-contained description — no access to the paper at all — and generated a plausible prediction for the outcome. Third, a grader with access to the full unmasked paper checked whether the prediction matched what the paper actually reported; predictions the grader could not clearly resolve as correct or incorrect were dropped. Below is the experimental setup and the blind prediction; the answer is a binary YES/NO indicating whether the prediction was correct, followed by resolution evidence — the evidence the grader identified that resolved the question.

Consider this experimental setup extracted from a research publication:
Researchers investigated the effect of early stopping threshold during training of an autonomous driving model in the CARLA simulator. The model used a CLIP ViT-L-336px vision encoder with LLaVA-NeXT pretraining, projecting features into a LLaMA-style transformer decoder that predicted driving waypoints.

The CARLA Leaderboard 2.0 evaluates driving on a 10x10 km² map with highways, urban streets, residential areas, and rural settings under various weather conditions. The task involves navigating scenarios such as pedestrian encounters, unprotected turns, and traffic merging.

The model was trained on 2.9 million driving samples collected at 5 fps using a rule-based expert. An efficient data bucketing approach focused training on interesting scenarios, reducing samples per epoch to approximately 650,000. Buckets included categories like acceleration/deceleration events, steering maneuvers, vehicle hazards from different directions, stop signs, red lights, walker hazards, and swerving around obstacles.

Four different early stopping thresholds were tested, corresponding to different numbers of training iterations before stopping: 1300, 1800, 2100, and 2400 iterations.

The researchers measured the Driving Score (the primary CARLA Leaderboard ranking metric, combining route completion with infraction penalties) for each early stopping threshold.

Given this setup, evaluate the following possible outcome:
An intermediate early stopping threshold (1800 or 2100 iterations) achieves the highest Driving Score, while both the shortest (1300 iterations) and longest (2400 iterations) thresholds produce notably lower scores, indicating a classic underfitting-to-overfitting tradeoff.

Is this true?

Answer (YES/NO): NO